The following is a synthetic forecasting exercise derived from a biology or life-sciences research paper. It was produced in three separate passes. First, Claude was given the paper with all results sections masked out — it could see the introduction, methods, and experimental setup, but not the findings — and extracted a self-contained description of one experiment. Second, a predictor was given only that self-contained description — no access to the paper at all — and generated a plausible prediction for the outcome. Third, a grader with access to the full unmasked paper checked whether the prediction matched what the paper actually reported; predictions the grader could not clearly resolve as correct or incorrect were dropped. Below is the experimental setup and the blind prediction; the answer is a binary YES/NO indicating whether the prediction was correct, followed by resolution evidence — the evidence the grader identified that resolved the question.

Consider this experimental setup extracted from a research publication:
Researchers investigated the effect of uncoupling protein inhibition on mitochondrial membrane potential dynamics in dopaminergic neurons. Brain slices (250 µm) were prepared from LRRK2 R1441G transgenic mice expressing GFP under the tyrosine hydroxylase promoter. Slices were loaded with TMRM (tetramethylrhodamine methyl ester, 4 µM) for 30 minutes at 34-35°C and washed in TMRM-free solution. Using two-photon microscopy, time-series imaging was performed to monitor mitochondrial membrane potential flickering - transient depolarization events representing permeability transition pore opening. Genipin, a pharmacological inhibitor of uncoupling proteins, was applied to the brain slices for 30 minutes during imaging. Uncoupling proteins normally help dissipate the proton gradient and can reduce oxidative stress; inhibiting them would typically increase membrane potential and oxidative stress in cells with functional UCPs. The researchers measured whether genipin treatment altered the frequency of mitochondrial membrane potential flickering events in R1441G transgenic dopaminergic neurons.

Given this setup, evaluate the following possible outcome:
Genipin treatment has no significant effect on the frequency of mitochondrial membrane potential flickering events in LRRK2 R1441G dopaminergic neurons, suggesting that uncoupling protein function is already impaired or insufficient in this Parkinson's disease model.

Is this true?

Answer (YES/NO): NO